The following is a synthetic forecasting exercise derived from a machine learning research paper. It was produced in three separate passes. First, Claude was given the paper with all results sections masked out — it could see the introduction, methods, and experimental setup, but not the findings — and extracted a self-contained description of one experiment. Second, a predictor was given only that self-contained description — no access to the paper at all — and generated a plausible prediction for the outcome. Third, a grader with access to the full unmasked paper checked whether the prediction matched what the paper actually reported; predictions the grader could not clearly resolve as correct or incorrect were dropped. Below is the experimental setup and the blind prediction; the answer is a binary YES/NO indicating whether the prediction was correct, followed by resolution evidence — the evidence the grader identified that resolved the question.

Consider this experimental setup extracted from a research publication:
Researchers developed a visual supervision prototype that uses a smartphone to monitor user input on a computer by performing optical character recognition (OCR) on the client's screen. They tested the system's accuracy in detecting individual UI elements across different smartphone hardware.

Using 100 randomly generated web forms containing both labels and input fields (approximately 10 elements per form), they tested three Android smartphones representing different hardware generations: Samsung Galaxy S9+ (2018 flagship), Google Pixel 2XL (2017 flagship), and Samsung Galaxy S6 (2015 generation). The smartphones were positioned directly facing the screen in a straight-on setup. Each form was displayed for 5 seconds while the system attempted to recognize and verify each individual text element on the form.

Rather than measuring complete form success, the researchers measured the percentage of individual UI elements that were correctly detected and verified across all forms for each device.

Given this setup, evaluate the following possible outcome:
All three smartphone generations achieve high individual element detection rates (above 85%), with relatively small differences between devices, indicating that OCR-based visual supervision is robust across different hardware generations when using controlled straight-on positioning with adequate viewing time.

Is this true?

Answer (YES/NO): YES